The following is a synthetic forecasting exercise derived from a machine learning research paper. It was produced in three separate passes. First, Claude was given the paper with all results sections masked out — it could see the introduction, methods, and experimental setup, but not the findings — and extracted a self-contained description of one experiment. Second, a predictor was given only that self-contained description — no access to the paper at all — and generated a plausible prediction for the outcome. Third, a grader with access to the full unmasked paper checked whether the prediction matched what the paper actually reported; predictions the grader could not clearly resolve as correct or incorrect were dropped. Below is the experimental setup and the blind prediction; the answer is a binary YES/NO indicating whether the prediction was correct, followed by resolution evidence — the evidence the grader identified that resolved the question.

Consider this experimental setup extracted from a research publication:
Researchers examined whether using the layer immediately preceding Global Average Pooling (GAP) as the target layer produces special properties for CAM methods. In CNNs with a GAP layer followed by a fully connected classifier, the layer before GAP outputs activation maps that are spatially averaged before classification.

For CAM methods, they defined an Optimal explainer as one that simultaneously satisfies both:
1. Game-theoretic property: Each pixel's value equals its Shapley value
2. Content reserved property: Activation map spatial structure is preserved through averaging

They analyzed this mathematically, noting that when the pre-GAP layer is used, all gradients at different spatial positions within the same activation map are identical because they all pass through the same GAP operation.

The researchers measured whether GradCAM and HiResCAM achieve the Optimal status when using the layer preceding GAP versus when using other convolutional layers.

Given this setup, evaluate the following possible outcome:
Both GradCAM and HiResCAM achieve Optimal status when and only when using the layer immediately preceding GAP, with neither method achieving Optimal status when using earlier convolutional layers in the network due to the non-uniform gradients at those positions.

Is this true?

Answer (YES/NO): YES